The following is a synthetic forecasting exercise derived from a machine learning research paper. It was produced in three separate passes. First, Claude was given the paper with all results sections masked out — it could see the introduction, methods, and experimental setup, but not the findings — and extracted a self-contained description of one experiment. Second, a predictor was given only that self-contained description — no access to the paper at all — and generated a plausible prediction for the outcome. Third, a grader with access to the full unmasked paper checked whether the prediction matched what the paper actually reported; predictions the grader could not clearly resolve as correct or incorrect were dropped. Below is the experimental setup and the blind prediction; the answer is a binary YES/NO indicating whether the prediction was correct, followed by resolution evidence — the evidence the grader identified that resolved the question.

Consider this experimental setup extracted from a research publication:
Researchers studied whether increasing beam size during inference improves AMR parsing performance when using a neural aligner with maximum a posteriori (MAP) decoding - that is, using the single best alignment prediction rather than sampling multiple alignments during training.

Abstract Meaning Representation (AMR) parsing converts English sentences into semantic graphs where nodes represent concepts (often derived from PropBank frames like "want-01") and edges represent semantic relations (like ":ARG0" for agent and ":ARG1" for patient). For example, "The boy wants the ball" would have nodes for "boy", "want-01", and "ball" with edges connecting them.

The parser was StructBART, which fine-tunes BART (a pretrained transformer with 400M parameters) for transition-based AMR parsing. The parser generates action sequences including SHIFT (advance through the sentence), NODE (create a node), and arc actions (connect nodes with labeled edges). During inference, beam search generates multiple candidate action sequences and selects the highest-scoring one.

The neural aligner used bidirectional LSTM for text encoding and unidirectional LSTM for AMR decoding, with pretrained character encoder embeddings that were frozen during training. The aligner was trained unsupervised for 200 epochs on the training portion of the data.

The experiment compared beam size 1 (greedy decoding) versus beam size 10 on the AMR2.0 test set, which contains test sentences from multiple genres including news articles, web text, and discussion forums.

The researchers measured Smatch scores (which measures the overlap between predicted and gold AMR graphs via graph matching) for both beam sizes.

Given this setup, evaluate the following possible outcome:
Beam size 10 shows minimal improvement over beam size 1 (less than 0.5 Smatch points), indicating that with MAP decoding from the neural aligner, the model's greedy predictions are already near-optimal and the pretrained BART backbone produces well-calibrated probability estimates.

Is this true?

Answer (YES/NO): YES